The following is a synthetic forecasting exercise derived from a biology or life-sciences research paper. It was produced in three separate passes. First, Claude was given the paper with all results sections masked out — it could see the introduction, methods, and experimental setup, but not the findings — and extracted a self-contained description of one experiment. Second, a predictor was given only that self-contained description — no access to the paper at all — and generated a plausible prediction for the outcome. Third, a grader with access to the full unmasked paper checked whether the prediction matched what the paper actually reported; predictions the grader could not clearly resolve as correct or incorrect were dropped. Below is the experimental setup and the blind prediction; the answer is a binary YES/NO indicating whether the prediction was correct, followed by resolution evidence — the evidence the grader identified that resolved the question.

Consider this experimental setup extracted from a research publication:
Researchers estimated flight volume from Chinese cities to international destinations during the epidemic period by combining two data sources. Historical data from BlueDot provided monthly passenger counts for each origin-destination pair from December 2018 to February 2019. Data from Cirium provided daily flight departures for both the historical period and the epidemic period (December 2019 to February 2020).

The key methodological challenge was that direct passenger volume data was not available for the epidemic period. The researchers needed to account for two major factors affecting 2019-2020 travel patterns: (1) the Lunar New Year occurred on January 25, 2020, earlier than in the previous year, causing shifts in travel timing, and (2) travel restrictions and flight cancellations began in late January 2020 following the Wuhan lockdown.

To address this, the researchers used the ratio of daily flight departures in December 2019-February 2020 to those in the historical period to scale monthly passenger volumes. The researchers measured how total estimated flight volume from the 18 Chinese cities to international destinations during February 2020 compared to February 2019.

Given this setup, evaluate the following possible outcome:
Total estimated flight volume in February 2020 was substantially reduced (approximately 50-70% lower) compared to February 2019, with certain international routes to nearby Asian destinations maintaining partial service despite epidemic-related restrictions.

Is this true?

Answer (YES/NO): YES